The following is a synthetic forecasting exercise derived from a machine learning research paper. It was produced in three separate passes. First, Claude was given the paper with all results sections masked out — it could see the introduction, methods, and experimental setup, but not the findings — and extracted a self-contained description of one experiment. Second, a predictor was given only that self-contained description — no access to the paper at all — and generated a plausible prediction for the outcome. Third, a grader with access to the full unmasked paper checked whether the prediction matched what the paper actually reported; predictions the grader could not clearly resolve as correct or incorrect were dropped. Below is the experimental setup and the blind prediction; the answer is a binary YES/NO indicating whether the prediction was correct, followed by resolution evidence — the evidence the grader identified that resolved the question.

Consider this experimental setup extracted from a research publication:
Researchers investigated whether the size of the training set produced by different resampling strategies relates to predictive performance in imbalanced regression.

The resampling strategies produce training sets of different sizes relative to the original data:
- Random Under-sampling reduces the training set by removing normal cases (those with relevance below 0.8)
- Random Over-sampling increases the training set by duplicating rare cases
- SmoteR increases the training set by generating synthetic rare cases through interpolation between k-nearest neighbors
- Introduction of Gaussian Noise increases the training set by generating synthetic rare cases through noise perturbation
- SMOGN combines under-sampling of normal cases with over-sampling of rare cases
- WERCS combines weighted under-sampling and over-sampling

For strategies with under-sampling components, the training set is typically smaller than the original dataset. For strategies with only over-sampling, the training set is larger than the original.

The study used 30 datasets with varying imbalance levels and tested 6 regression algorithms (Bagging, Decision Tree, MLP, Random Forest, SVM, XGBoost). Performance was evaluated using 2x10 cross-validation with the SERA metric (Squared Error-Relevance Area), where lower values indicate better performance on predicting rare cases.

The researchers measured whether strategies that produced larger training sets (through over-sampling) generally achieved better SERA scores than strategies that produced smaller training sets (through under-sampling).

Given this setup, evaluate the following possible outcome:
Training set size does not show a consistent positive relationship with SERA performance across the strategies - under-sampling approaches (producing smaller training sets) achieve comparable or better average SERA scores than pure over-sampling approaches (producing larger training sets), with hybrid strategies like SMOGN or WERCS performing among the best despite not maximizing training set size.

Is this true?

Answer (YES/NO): YES